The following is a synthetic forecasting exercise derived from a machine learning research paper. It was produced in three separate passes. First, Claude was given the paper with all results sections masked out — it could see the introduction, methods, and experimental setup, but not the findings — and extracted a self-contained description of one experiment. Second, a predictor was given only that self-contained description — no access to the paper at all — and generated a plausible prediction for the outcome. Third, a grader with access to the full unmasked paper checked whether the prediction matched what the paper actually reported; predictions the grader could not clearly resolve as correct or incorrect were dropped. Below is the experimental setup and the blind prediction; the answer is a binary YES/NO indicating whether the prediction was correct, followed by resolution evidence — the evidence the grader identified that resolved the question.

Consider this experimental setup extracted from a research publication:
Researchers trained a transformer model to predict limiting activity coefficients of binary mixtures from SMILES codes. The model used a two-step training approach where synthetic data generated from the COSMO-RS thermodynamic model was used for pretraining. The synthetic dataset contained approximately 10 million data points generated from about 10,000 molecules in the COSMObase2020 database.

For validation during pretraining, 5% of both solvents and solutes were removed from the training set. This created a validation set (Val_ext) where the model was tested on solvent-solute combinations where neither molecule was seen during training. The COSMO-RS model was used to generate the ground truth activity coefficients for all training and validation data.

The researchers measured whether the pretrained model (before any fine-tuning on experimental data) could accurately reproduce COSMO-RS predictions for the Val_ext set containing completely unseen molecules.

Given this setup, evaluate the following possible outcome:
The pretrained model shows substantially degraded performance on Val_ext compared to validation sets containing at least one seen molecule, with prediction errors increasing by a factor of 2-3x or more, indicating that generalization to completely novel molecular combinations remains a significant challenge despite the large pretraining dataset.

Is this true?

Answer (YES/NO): NO